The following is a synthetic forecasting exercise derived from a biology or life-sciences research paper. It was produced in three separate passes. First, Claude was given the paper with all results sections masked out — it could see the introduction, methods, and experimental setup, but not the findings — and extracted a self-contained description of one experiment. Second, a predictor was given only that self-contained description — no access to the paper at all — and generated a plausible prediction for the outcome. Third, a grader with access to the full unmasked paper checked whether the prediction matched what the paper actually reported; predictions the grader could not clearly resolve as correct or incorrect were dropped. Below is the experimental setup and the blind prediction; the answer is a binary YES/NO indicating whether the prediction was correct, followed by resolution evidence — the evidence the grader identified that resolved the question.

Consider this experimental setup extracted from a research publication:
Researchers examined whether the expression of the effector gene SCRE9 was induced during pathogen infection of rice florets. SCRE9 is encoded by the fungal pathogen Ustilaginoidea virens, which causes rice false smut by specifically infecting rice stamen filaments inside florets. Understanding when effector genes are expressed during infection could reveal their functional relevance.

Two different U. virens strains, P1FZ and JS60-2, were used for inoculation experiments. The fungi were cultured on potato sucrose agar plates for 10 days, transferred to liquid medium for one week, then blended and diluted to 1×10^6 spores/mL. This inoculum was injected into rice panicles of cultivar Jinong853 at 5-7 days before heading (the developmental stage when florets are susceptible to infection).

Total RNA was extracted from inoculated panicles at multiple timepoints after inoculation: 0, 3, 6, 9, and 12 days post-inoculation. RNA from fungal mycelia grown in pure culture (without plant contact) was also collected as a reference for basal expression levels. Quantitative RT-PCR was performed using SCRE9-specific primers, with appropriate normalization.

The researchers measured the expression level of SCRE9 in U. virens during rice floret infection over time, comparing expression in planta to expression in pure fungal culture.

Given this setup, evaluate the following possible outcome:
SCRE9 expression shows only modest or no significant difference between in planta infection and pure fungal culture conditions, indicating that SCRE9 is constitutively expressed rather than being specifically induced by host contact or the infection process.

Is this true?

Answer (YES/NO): NO